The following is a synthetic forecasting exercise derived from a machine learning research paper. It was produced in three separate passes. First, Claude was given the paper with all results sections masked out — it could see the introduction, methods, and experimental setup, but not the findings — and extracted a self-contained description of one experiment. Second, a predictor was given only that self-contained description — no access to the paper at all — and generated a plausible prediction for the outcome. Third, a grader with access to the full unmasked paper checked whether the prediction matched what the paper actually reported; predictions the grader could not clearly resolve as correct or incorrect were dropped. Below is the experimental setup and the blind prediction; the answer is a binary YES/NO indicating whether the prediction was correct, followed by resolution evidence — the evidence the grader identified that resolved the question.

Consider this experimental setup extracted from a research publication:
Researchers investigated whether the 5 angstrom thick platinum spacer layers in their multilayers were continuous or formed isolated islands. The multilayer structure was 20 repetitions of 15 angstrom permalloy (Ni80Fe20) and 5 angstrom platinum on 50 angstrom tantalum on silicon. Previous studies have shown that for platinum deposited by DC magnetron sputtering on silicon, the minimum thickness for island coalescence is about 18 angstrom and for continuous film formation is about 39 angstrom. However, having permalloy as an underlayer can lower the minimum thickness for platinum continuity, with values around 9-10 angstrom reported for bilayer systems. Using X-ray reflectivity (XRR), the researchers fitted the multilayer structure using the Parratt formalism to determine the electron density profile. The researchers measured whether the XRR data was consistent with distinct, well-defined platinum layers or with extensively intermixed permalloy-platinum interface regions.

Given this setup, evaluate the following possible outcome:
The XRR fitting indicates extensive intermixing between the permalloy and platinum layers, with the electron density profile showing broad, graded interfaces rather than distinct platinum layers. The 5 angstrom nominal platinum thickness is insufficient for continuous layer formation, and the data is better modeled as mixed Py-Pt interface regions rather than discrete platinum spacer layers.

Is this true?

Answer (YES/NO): NO